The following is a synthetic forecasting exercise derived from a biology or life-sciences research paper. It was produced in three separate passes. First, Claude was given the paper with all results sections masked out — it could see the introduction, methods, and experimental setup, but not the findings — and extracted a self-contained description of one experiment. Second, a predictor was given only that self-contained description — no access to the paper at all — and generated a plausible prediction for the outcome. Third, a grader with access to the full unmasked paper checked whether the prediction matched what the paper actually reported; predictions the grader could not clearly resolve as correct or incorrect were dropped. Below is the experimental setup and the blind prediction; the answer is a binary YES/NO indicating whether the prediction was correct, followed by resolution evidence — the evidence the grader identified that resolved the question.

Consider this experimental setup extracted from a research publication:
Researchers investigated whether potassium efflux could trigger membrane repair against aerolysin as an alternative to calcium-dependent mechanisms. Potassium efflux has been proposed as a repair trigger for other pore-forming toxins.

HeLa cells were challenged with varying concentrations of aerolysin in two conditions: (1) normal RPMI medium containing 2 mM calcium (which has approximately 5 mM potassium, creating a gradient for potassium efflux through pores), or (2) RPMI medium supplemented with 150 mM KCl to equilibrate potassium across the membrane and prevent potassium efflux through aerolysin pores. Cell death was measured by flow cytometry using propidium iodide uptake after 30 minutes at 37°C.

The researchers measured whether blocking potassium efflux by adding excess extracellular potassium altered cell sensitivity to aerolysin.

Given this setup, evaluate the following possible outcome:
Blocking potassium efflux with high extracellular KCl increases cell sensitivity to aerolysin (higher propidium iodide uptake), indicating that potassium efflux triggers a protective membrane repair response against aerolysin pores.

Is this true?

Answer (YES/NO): NO